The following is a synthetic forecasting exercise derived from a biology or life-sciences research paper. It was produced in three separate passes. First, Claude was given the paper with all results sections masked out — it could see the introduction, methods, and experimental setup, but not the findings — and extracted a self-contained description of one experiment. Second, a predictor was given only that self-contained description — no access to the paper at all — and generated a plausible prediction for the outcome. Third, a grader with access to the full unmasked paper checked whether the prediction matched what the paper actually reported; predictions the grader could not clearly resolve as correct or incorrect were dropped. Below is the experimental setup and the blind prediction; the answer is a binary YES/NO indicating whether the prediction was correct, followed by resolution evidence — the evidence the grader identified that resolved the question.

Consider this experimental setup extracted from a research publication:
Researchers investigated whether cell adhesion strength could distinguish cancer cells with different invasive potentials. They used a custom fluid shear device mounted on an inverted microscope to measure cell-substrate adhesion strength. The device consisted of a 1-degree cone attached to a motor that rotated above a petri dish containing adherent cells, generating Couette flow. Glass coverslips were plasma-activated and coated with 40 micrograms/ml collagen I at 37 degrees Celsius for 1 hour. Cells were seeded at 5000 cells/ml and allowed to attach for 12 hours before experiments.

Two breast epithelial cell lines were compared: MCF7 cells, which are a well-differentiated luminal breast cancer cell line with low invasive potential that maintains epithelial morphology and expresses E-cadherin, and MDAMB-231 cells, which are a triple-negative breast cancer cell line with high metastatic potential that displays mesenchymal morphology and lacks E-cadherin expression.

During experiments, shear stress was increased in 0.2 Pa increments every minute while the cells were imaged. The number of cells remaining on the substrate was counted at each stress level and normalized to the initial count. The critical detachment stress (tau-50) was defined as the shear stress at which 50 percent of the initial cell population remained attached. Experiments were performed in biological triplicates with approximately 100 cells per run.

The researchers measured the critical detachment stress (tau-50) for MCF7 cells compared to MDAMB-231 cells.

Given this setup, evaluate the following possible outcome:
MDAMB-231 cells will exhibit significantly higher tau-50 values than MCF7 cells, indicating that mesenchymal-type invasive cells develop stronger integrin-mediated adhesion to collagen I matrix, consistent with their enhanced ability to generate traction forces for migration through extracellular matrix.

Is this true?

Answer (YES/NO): NO